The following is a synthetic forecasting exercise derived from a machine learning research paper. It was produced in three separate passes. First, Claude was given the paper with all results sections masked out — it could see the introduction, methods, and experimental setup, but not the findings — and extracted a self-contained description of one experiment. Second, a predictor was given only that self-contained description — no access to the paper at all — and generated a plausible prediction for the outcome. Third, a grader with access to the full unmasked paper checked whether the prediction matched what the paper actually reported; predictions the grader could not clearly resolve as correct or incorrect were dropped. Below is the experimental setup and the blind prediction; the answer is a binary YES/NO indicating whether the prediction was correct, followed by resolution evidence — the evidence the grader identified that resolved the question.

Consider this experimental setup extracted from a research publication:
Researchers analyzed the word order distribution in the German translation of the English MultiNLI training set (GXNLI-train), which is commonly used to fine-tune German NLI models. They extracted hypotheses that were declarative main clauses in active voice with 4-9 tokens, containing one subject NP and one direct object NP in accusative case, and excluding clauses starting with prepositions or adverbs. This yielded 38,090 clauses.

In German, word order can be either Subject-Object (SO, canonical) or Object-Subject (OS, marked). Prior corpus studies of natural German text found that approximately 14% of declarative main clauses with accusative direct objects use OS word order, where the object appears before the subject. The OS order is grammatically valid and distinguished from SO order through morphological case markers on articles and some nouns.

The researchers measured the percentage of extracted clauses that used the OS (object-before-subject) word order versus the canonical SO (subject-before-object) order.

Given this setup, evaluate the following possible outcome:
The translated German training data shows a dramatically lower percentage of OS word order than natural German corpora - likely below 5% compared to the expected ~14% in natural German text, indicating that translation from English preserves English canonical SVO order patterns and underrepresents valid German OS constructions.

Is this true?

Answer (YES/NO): YES